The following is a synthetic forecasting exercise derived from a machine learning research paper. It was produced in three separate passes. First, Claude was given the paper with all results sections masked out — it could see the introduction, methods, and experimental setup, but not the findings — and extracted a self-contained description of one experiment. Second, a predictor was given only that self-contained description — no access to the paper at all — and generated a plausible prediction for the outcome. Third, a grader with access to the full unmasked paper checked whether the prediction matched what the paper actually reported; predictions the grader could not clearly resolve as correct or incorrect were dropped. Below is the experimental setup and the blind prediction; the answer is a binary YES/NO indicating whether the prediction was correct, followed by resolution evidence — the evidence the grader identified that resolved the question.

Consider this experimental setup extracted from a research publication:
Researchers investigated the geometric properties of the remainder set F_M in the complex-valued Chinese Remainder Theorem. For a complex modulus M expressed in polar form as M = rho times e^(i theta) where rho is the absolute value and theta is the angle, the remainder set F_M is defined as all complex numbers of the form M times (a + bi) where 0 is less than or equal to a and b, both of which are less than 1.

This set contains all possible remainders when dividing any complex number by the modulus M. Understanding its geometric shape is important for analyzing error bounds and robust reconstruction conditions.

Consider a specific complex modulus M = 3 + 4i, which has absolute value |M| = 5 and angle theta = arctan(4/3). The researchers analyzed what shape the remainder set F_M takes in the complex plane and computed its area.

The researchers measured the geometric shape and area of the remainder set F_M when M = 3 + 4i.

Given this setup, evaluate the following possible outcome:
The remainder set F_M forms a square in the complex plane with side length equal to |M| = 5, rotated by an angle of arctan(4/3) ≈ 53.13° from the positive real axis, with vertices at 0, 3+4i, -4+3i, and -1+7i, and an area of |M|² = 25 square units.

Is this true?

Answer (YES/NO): YES